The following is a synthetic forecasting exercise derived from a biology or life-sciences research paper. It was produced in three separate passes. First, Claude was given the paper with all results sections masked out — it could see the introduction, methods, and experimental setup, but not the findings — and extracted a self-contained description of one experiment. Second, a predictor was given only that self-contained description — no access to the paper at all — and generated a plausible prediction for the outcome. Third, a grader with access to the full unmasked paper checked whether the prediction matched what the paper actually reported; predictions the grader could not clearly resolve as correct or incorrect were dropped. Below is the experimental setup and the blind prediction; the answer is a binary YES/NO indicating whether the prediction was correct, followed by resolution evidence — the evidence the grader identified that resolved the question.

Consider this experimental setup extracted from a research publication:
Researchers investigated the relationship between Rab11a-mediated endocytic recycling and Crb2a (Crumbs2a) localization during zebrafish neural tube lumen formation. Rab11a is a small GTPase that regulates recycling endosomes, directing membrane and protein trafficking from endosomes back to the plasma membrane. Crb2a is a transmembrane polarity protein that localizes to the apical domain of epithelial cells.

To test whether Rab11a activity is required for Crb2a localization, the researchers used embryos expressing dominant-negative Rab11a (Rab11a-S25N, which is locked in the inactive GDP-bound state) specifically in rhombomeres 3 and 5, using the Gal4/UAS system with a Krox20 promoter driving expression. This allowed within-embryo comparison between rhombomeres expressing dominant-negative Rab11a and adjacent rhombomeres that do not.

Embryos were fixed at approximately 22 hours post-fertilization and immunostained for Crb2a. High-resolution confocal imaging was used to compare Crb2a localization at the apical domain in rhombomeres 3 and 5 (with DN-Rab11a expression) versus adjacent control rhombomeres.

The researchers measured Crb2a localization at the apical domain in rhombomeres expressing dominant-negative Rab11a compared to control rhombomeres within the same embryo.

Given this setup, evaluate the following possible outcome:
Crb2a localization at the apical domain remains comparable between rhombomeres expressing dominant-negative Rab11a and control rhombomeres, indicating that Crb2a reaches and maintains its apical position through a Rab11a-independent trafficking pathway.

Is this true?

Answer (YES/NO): NO